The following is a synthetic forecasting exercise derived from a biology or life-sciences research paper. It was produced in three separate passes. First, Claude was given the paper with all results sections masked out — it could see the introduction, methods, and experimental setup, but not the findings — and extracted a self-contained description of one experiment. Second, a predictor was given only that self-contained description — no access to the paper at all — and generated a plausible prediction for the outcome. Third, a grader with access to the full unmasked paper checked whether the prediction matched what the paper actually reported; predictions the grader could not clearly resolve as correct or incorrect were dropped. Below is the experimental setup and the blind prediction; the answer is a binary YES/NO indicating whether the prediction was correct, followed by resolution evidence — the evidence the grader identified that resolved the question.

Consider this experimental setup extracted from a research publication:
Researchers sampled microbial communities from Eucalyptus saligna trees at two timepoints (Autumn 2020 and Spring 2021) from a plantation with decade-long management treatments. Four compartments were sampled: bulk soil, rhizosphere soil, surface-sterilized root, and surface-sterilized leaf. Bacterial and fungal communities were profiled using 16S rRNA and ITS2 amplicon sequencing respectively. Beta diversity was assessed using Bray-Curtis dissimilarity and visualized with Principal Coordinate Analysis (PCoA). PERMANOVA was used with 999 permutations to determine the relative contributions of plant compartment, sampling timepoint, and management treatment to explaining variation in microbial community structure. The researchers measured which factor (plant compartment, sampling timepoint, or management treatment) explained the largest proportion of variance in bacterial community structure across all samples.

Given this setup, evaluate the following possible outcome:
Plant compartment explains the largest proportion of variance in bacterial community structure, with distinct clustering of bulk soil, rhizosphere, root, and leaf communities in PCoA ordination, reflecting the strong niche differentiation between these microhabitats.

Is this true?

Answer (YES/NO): YES